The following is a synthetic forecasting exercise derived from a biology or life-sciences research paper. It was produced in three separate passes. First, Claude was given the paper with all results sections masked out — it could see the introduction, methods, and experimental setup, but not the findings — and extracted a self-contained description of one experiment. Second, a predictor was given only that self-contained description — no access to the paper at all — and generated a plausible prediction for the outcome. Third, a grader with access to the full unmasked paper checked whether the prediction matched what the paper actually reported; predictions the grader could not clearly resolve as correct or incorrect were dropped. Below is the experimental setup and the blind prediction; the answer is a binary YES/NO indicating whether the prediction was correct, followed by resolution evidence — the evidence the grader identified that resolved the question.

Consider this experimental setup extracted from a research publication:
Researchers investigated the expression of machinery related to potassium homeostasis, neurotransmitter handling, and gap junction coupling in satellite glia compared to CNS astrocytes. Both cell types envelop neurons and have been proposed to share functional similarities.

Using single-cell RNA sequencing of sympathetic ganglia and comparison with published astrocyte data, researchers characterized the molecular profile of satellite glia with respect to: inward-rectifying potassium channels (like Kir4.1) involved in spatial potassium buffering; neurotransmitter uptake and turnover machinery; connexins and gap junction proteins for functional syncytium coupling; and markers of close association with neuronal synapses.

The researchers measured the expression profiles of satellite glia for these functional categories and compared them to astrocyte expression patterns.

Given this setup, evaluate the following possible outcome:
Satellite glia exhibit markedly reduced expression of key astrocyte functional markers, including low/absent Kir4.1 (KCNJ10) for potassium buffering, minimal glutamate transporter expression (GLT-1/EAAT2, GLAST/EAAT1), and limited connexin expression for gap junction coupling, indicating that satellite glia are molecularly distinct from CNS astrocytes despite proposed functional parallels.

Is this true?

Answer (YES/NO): NO